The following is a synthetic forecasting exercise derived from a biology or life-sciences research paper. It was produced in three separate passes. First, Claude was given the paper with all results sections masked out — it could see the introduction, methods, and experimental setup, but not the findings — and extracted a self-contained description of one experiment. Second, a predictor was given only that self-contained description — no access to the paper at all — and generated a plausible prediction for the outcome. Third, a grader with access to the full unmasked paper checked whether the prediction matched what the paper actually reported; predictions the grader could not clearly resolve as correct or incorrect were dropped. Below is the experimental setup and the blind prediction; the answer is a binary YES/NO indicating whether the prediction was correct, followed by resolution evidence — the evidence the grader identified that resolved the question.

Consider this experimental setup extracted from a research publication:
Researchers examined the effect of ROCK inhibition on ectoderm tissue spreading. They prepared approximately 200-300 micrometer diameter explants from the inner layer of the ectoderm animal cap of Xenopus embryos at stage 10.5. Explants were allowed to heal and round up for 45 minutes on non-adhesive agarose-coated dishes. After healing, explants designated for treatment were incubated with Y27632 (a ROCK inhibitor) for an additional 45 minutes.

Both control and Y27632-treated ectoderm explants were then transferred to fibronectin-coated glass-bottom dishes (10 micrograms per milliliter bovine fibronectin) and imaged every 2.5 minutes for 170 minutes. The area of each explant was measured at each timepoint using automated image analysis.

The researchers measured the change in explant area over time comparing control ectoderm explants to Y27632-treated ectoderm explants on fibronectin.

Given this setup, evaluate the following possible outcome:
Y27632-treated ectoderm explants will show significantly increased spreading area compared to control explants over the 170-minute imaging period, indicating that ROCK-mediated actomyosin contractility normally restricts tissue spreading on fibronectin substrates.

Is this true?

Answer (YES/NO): YES